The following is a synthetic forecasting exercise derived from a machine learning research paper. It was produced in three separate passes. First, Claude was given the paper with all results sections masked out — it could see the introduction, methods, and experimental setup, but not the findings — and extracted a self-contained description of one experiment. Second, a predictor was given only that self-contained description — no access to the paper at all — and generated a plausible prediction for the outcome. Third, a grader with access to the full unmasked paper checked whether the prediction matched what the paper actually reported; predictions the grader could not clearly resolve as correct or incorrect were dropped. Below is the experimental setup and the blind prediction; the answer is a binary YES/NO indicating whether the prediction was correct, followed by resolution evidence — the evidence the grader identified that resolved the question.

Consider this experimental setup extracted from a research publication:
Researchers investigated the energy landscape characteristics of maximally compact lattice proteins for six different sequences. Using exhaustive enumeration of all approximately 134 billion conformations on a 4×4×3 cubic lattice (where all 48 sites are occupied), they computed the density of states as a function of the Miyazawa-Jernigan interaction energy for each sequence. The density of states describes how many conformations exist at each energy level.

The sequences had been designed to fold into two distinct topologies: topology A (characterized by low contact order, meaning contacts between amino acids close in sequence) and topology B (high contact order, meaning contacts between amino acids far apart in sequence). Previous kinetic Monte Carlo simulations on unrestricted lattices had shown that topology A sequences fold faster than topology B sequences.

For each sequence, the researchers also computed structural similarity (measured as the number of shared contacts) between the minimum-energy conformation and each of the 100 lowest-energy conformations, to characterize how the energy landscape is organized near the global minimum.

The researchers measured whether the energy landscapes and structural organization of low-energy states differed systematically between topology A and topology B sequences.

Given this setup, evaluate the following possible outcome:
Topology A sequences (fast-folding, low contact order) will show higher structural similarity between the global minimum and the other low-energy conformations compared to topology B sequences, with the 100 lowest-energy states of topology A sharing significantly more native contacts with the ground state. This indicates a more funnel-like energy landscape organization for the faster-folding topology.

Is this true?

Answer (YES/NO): YES